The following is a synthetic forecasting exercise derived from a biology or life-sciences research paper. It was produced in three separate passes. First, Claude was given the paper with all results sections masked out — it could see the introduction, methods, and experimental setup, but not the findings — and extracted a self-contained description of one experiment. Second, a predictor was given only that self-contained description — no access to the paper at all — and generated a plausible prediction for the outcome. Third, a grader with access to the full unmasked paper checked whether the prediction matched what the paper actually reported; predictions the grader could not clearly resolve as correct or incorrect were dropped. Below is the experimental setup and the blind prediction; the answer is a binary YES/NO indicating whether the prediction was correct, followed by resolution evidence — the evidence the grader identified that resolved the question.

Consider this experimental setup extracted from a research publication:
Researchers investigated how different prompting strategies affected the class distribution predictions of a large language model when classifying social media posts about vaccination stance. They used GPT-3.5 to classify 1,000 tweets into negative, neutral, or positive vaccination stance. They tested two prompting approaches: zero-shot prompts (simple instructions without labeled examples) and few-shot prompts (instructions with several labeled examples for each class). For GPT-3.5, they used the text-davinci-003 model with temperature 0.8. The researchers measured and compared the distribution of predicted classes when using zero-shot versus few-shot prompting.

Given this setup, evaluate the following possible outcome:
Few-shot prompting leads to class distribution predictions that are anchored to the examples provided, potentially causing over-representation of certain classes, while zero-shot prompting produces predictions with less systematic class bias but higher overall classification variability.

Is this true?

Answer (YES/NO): NO